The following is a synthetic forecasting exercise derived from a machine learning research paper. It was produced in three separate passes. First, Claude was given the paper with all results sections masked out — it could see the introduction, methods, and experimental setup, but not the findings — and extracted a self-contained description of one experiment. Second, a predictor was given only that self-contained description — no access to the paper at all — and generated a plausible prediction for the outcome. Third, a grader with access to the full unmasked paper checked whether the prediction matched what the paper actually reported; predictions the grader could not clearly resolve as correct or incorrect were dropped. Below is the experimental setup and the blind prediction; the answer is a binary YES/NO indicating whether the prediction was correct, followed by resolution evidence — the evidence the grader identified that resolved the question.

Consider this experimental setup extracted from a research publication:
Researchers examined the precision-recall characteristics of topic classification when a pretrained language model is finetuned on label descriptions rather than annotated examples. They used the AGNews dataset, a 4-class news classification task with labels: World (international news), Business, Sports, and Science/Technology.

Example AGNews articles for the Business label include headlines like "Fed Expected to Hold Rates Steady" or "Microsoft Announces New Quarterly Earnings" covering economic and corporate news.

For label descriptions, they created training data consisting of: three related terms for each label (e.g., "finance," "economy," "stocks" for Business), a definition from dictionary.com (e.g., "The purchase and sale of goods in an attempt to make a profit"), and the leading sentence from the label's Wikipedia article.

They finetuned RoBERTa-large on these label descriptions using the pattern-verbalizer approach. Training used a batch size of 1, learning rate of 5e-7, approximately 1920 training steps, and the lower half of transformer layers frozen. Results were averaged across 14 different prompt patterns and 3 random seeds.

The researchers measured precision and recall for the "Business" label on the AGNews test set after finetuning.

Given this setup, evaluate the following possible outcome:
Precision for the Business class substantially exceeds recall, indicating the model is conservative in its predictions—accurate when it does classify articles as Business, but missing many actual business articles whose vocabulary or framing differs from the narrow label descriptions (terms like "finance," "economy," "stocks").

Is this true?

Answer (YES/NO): NO